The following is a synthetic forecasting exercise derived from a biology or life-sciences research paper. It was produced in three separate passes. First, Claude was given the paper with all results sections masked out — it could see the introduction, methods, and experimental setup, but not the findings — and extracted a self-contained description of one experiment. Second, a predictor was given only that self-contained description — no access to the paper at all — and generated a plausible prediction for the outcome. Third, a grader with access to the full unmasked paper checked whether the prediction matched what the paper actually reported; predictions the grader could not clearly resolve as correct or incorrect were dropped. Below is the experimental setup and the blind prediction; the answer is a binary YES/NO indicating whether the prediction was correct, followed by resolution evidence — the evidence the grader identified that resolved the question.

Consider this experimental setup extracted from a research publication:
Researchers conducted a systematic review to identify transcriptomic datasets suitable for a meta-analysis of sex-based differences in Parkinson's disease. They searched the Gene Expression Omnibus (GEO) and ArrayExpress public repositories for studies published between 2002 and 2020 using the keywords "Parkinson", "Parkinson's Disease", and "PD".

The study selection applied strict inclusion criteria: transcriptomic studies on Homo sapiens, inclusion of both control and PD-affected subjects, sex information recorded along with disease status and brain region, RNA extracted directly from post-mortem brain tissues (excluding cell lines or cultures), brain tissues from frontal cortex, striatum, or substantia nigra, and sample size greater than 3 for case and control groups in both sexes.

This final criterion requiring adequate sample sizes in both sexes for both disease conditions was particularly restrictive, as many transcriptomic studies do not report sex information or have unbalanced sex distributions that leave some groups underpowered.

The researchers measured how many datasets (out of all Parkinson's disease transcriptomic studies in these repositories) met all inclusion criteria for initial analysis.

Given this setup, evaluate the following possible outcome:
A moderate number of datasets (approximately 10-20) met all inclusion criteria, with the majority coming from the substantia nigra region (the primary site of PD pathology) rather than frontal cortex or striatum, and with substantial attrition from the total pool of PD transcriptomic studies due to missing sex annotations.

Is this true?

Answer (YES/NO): NO